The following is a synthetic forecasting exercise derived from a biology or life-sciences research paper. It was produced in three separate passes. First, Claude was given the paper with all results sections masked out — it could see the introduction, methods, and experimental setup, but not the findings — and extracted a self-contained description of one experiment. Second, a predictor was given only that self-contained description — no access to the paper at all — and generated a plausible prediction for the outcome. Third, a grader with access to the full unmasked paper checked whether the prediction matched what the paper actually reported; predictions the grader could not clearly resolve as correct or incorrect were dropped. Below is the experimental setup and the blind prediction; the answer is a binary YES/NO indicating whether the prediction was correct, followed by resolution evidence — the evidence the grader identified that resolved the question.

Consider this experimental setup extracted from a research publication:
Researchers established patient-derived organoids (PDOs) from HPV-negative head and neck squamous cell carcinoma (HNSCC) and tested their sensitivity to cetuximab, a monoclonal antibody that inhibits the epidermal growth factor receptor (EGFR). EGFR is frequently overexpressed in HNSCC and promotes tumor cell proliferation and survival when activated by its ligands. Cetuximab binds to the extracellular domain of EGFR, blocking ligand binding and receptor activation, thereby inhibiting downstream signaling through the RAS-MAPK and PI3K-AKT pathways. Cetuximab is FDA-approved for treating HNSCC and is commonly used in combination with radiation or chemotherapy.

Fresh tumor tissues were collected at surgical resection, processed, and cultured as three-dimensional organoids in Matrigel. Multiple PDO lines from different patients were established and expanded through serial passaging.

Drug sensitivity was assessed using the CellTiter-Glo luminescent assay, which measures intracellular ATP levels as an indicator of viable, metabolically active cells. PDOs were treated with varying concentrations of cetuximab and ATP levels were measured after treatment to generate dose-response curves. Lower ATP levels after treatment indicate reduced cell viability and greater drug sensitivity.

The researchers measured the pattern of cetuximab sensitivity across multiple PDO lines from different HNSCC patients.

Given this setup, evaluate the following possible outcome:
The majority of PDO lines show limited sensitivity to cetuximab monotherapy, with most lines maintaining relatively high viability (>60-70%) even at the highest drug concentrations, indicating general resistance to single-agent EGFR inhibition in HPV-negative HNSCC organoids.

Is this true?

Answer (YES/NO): YES